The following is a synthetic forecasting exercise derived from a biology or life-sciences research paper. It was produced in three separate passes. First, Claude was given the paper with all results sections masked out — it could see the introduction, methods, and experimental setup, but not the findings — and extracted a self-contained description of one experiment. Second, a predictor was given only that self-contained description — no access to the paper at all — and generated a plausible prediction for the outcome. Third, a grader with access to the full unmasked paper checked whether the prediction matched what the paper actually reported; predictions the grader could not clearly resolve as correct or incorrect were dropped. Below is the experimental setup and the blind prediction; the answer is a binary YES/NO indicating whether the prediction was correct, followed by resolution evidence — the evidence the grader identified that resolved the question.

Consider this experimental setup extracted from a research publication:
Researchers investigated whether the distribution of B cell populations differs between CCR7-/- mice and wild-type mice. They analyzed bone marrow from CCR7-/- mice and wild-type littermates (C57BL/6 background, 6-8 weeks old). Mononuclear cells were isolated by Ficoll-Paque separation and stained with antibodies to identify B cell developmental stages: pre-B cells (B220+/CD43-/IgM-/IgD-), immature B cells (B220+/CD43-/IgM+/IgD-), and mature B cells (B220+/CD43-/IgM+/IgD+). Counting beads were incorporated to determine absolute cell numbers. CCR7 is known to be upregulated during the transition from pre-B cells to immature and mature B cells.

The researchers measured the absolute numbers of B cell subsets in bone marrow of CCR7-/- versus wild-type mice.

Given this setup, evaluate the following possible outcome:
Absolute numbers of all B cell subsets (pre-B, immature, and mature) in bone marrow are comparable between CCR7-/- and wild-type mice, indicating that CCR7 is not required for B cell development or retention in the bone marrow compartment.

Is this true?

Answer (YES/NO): NO